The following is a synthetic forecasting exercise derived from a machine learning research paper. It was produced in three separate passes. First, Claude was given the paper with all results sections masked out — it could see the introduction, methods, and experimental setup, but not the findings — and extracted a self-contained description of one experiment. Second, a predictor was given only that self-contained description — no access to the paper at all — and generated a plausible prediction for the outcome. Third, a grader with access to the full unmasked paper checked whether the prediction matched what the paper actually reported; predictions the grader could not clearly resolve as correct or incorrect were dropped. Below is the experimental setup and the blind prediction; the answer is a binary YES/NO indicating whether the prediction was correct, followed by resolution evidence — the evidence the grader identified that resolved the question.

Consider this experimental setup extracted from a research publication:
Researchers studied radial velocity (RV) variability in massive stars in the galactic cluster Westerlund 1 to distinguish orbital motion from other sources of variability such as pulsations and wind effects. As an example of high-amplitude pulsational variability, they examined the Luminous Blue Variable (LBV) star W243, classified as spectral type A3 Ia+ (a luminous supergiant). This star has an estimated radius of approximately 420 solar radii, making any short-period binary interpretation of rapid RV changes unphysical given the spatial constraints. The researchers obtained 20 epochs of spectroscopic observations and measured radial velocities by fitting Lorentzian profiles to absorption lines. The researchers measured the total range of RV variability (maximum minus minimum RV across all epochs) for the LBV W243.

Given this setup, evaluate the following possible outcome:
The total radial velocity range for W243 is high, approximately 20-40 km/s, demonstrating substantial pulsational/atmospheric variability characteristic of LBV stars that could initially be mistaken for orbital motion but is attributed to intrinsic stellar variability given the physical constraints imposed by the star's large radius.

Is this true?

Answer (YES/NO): YES